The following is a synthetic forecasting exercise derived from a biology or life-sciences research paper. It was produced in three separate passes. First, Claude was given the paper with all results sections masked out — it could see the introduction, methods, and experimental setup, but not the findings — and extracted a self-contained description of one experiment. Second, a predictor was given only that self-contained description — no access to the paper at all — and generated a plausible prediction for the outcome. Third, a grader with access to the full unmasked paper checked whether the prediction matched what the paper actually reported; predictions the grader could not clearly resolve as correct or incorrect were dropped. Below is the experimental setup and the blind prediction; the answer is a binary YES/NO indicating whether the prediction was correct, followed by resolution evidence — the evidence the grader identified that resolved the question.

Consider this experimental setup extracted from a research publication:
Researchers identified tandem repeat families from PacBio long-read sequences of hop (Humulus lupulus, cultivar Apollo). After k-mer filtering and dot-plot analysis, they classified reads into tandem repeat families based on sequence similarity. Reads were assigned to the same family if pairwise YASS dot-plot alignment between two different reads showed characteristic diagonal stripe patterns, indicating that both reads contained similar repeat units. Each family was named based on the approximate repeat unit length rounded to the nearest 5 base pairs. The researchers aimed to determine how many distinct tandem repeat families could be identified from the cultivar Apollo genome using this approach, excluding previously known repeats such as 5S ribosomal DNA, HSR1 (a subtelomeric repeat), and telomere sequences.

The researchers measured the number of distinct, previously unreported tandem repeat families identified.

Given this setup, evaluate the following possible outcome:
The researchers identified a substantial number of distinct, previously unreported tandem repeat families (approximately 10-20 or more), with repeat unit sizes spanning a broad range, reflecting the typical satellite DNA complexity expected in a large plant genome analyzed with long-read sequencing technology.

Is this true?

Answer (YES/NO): YES